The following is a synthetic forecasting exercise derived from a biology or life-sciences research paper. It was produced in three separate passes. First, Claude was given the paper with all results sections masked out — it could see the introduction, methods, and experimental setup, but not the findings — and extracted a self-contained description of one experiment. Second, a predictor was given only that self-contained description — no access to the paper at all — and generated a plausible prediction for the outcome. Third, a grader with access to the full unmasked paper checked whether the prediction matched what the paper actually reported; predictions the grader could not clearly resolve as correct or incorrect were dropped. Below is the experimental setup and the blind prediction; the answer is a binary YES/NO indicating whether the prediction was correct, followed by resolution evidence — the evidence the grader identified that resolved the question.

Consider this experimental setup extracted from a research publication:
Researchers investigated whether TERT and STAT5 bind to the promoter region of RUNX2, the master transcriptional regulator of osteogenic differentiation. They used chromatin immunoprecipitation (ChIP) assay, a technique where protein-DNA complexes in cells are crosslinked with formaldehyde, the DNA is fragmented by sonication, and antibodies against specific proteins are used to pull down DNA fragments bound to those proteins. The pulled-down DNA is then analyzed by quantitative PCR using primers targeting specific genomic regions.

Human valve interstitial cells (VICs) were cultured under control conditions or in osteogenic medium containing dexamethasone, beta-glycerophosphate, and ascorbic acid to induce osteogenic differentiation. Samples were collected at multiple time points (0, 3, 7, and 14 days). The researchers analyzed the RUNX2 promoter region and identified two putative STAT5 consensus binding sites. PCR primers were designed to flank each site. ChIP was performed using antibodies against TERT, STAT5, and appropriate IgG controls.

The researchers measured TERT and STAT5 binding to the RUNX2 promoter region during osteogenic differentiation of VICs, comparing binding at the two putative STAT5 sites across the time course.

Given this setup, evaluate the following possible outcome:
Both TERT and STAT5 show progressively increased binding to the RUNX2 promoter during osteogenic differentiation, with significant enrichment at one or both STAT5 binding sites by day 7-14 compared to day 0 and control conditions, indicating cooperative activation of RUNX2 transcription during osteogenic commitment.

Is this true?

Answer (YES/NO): NO